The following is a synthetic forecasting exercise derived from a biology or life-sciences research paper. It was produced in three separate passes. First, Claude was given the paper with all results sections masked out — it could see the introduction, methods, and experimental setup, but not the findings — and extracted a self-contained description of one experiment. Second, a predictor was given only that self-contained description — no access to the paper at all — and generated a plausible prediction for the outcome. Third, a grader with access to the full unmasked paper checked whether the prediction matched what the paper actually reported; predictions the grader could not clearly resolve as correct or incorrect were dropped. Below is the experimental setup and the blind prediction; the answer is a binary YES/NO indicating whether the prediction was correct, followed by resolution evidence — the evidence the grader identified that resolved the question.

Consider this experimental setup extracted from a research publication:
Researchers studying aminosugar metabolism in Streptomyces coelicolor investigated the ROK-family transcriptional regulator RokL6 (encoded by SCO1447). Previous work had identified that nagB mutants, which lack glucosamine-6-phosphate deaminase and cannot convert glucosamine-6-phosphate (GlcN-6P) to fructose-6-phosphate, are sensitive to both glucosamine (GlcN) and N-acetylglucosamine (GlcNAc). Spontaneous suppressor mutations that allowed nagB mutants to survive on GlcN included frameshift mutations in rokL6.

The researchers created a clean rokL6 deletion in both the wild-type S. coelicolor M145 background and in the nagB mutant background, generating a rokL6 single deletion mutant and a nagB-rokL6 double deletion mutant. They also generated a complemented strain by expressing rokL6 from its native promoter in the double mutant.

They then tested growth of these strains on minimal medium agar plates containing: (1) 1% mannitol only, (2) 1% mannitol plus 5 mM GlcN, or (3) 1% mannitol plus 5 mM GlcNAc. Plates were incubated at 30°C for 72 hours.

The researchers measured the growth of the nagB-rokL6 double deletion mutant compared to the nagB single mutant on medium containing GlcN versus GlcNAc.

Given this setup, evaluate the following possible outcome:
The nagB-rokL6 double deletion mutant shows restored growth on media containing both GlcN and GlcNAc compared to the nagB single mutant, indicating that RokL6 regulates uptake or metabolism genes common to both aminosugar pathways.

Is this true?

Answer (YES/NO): NO